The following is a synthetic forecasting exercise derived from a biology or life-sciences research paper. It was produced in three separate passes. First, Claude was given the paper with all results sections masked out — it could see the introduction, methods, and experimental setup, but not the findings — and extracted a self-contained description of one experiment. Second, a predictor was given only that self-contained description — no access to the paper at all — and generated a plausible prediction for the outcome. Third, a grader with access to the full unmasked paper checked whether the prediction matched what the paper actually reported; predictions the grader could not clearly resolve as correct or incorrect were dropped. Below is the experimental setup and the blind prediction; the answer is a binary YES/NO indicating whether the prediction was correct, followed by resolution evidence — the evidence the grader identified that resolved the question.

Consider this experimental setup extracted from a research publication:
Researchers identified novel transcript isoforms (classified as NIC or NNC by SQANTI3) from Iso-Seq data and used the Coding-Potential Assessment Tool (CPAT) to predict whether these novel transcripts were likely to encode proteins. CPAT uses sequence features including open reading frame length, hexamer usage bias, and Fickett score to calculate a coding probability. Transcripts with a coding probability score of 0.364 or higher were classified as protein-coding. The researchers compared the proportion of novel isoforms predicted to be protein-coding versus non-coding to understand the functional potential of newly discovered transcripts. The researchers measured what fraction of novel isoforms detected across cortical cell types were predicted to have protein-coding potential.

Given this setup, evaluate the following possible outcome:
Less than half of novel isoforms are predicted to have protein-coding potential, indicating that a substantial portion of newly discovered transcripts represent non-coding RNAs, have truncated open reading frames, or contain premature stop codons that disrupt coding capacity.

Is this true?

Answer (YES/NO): NO